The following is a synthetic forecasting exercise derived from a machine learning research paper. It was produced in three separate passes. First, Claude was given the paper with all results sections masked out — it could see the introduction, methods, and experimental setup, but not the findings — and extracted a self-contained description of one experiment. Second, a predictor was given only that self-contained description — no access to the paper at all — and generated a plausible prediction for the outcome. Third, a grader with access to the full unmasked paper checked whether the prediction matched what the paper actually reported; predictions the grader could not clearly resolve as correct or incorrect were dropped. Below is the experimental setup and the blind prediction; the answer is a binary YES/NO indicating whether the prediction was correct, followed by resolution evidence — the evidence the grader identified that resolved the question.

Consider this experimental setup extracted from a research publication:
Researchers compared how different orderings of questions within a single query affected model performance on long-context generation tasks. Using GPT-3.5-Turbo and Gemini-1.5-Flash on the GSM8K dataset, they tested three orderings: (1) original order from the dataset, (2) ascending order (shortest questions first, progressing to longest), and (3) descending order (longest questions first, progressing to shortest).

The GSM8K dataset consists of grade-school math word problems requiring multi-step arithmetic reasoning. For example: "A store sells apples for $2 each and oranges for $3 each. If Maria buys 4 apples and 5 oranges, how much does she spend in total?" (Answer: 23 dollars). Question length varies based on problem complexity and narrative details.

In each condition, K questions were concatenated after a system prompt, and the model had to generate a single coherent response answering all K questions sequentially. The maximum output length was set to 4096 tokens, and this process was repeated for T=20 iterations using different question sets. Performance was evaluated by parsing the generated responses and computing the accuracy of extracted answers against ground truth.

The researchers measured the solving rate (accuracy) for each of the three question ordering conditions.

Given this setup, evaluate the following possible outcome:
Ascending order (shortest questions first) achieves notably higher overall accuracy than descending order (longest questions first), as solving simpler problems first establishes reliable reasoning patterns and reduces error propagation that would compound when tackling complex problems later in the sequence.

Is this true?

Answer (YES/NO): NO